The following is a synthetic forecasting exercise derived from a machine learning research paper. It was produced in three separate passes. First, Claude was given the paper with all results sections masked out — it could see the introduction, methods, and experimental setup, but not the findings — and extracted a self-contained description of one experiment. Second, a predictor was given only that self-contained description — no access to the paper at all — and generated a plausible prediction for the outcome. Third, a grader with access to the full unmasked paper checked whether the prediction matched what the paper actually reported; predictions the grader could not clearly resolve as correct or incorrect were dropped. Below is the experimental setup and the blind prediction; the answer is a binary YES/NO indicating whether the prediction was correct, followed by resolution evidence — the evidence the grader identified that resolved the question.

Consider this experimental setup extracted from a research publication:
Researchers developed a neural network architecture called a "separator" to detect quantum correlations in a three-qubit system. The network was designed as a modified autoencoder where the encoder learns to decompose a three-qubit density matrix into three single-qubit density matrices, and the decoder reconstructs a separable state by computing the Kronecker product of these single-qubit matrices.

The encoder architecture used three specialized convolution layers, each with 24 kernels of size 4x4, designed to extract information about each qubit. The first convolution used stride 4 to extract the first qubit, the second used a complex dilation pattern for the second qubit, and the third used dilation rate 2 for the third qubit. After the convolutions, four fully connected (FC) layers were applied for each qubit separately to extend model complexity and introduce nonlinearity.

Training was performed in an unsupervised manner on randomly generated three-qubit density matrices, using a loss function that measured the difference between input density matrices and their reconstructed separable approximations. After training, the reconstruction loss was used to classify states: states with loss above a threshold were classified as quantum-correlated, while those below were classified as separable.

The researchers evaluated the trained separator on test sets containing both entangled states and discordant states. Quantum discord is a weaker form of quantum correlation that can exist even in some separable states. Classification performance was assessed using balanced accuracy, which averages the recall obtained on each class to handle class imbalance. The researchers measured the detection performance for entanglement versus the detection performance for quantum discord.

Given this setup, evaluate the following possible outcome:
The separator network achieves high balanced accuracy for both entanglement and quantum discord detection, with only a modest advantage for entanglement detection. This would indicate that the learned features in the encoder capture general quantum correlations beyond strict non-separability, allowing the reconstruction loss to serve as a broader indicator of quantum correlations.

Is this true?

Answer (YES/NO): NO